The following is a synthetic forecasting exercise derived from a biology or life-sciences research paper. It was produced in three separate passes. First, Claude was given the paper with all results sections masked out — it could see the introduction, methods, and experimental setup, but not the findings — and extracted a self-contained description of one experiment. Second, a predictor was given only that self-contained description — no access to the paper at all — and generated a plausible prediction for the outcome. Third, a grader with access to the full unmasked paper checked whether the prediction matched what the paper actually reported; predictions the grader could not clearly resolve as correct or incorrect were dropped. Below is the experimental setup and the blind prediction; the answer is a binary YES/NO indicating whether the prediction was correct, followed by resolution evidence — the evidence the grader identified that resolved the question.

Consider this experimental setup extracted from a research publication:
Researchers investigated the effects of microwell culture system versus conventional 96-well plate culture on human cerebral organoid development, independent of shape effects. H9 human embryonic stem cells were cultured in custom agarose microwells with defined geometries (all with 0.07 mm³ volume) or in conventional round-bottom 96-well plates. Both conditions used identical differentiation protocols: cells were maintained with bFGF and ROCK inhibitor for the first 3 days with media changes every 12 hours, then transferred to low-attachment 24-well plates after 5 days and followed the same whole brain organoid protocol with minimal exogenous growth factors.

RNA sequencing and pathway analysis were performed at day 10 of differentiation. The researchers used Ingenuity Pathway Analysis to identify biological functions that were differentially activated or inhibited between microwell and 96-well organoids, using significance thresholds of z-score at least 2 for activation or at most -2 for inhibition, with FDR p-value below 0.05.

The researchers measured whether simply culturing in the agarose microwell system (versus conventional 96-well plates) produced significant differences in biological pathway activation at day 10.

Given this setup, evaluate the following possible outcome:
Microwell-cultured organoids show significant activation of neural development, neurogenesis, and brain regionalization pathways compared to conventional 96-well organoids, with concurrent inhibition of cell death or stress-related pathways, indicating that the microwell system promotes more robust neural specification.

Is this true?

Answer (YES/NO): YES